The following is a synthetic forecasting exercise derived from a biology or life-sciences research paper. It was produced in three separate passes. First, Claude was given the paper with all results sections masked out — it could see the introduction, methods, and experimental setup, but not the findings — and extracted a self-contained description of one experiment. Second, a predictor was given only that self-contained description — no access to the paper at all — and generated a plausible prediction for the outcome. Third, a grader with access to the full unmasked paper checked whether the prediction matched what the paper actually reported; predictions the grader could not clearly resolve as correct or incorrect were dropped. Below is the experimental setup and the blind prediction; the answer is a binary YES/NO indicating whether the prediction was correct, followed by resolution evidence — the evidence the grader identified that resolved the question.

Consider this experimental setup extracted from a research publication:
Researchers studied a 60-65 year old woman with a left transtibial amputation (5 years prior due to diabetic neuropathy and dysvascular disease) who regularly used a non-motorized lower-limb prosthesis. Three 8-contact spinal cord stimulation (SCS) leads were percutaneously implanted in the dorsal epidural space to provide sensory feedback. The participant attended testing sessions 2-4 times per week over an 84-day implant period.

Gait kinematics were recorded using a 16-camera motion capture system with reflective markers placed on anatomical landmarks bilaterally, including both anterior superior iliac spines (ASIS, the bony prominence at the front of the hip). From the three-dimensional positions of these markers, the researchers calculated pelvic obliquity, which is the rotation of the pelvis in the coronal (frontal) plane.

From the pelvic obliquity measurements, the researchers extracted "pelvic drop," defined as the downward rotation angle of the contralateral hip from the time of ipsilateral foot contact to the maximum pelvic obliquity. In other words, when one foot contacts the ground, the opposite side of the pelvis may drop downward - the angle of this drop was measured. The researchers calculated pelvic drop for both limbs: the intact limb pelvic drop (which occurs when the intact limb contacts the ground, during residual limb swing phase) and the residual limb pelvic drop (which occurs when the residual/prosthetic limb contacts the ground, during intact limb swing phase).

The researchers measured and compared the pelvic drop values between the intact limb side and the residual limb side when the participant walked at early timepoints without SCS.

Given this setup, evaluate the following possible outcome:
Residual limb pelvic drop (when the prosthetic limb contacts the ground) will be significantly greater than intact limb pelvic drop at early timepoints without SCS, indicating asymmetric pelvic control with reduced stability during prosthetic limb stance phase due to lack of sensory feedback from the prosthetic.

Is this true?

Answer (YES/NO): NO